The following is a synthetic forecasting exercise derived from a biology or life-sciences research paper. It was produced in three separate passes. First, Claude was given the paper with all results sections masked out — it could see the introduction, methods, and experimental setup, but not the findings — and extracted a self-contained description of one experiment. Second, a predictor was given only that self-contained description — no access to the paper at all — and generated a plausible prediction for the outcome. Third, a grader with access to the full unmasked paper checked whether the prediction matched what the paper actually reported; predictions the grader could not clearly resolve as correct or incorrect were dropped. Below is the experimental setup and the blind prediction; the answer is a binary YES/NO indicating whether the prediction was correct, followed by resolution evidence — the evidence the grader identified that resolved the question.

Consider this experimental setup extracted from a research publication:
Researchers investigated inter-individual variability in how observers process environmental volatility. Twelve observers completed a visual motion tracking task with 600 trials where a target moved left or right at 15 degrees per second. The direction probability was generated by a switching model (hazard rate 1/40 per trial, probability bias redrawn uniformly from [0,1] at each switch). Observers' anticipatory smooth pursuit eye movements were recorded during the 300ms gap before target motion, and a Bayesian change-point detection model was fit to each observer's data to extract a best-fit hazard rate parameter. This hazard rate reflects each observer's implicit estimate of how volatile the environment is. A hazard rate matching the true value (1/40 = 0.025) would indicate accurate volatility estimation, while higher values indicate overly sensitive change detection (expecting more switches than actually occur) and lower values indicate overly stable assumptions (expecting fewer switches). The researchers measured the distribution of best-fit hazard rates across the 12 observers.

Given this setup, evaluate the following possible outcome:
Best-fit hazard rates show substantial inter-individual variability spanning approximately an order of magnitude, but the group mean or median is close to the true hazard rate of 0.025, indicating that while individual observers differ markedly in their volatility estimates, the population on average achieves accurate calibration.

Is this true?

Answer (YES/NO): NO